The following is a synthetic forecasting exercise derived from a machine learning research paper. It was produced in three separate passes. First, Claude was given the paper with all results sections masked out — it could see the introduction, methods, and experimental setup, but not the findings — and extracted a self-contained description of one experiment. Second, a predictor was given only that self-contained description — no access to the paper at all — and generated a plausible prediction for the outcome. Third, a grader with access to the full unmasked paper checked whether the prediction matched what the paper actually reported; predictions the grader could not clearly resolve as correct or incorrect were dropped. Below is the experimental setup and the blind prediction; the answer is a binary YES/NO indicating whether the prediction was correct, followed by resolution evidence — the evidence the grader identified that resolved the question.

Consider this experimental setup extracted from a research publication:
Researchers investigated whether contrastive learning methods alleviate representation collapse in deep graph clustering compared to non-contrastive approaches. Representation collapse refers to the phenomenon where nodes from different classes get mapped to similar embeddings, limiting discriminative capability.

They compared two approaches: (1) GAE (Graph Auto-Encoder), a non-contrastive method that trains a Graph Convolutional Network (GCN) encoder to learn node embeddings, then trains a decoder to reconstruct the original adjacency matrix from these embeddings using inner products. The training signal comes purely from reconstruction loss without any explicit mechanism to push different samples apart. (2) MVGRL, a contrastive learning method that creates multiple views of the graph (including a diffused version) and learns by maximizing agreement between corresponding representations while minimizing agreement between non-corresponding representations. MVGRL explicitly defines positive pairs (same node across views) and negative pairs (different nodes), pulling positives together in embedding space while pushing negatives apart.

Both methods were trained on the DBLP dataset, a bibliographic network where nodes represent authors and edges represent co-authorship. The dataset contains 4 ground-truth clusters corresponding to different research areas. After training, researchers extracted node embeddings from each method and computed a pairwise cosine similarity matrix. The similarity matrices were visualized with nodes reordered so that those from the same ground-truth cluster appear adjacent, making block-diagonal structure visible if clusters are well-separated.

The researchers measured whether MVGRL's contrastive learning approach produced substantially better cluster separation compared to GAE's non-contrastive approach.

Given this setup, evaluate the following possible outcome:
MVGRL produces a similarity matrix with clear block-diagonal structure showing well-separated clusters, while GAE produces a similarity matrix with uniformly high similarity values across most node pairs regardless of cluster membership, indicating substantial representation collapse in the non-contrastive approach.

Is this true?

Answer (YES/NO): NO